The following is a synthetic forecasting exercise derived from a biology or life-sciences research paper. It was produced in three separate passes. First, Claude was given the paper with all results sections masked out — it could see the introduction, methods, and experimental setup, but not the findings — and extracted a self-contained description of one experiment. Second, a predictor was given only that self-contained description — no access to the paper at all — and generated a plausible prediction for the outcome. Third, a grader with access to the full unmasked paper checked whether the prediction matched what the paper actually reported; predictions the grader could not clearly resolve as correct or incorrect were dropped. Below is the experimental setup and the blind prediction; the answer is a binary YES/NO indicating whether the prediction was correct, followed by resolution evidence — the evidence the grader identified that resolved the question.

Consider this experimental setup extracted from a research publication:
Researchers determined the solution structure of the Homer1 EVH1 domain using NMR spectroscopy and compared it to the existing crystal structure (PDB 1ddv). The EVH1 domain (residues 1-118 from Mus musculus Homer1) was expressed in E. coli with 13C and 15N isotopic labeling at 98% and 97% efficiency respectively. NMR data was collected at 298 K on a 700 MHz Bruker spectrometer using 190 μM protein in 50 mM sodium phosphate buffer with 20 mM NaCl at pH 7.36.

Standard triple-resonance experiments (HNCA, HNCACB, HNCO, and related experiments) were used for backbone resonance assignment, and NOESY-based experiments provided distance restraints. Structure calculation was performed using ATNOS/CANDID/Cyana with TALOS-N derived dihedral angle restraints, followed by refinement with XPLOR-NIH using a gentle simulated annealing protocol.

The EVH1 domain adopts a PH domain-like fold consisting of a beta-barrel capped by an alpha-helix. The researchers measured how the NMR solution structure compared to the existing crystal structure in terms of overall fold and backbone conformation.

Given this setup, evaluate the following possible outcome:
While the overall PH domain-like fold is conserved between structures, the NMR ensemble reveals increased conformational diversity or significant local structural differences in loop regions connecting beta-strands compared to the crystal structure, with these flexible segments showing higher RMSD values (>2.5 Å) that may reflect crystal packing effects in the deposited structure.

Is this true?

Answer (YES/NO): YES